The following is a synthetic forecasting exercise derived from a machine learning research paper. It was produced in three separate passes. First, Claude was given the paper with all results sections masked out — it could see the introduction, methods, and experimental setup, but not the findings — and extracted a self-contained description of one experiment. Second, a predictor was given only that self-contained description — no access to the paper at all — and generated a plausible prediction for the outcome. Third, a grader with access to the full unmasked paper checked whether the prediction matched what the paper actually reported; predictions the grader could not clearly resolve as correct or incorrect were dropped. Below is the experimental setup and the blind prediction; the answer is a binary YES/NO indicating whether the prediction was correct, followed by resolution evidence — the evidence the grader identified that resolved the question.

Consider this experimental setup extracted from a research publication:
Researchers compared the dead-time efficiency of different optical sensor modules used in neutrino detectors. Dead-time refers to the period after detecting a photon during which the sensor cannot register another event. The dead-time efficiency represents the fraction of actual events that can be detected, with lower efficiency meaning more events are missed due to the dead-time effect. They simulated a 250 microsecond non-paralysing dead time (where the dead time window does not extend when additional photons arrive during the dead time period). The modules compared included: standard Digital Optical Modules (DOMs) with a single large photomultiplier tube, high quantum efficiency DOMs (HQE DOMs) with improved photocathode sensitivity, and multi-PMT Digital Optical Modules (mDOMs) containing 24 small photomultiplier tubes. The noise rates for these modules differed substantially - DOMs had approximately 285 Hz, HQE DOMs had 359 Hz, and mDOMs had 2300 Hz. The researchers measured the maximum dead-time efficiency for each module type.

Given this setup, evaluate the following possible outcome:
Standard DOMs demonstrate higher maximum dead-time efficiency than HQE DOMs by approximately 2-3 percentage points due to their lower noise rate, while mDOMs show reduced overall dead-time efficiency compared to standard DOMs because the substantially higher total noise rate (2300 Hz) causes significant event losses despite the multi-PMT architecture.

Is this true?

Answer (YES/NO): NO